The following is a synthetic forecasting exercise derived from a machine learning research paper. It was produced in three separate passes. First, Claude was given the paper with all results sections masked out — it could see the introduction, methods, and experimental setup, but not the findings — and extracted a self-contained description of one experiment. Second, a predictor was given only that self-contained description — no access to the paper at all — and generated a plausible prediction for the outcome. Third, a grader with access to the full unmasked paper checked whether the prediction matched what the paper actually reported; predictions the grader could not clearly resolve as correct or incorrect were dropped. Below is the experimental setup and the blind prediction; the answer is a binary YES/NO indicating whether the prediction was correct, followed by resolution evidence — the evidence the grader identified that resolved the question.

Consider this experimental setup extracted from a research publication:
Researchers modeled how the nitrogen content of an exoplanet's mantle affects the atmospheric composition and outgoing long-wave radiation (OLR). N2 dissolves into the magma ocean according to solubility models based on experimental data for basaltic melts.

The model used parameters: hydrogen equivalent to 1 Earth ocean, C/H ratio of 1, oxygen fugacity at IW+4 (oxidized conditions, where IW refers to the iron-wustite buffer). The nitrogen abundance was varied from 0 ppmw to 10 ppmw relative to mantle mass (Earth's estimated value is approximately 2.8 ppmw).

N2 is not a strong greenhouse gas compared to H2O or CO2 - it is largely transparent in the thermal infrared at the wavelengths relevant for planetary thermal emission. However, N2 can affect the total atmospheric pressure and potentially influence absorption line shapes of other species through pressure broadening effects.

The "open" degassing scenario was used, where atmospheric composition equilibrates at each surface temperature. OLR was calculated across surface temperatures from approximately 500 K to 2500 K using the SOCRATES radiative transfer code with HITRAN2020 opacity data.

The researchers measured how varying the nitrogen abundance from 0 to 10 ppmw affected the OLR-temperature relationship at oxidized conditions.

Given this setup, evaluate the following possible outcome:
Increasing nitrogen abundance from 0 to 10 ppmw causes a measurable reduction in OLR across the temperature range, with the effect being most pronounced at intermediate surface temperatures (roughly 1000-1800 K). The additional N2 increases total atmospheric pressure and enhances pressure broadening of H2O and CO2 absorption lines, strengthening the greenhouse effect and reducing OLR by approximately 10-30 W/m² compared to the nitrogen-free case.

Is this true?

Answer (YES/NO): NO